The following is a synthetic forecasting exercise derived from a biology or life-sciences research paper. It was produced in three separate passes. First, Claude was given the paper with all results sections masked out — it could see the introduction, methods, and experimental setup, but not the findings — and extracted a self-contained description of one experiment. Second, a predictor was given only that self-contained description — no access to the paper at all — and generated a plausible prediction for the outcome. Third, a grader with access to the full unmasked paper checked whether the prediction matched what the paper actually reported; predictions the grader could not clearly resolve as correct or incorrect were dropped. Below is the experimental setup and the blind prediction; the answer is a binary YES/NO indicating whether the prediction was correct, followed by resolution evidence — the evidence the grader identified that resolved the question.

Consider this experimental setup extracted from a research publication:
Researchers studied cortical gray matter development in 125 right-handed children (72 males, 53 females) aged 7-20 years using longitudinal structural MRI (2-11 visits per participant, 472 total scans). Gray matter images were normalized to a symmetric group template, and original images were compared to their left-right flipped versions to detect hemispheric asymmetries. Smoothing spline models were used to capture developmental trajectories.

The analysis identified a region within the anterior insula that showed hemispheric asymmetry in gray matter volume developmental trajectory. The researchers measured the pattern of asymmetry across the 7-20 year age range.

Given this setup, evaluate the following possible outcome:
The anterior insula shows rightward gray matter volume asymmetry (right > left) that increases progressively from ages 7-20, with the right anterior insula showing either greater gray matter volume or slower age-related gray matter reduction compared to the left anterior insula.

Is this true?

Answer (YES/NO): NO